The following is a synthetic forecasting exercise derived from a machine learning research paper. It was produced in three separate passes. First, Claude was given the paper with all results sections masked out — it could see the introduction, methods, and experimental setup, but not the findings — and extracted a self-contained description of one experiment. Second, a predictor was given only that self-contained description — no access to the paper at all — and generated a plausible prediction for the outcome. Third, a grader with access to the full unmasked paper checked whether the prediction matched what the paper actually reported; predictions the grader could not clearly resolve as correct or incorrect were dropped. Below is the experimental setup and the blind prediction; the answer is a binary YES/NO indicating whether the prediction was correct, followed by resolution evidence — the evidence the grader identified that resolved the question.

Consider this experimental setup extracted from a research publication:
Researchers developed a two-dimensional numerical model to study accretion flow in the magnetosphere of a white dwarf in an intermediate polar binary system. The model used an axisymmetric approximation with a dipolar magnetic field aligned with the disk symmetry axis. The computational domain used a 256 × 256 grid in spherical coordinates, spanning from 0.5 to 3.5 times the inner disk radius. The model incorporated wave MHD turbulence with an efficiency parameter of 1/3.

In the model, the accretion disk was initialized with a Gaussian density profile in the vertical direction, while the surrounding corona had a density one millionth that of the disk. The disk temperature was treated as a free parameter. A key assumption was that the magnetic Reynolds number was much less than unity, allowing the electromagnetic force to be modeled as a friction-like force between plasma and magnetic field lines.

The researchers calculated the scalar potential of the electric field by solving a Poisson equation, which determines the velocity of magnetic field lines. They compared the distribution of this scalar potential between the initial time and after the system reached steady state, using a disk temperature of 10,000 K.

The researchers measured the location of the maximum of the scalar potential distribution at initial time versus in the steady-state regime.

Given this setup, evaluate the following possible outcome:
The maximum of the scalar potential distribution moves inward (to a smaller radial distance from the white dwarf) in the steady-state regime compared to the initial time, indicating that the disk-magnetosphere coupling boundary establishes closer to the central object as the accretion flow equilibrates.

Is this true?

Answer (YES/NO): NO